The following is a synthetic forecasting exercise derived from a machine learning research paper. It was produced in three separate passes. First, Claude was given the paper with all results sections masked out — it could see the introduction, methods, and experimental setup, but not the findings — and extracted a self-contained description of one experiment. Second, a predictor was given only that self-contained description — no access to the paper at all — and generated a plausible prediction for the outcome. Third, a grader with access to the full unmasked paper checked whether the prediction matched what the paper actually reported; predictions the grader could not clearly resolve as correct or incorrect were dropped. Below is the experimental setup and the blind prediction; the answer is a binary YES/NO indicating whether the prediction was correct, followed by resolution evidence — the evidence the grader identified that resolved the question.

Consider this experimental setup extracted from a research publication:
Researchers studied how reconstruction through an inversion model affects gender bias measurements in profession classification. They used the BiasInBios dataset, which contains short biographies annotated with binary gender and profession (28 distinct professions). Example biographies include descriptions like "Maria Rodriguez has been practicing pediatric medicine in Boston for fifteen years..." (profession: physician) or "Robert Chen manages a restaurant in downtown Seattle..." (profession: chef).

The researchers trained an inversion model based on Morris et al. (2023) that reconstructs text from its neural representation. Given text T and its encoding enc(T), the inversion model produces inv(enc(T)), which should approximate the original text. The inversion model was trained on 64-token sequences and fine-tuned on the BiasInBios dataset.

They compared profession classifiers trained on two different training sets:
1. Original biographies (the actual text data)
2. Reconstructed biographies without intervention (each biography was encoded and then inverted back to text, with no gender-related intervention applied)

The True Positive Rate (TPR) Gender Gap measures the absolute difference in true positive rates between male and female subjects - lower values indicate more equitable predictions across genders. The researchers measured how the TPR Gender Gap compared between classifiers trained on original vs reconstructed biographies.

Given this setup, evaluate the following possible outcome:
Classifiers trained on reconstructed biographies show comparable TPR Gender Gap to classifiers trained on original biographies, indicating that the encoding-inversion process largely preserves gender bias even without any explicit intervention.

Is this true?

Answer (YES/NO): NO